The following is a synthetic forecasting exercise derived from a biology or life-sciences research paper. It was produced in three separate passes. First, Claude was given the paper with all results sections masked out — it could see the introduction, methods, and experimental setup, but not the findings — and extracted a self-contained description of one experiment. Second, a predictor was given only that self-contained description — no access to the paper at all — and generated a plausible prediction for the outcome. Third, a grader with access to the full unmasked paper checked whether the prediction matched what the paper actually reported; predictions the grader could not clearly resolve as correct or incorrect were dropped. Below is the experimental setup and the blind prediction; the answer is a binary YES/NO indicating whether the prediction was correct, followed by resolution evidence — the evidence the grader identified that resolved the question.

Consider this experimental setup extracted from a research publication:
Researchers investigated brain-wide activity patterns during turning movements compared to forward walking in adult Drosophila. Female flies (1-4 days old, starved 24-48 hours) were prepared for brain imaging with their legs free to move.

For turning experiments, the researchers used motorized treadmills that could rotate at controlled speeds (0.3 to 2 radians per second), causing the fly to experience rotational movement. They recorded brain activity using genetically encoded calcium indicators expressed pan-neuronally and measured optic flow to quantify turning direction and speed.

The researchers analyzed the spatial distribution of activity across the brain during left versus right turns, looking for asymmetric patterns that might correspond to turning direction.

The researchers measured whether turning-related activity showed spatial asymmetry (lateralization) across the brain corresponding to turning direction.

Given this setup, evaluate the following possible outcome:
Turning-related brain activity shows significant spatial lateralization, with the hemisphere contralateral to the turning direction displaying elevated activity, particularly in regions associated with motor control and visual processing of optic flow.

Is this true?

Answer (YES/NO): NO